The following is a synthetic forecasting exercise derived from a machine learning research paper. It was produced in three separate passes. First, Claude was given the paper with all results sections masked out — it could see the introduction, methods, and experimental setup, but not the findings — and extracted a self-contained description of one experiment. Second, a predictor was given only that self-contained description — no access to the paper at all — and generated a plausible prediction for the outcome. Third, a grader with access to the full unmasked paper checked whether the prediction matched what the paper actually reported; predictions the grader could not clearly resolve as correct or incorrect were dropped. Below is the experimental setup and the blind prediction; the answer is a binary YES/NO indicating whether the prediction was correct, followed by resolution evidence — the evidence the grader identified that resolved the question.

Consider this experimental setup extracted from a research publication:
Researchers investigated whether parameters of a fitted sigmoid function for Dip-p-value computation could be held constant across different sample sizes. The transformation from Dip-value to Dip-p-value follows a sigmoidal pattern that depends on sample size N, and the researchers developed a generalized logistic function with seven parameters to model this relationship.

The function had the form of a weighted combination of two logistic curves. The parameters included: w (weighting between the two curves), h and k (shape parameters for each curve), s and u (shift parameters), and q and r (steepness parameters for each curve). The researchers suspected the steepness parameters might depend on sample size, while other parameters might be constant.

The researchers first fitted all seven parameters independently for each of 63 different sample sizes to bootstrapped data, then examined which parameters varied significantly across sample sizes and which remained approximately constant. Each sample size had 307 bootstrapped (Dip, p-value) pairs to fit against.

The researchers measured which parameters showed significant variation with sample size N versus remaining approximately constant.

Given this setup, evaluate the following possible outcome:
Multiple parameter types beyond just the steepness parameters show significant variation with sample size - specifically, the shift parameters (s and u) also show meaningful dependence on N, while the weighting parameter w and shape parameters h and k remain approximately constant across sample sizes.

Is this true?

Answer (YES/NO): NO